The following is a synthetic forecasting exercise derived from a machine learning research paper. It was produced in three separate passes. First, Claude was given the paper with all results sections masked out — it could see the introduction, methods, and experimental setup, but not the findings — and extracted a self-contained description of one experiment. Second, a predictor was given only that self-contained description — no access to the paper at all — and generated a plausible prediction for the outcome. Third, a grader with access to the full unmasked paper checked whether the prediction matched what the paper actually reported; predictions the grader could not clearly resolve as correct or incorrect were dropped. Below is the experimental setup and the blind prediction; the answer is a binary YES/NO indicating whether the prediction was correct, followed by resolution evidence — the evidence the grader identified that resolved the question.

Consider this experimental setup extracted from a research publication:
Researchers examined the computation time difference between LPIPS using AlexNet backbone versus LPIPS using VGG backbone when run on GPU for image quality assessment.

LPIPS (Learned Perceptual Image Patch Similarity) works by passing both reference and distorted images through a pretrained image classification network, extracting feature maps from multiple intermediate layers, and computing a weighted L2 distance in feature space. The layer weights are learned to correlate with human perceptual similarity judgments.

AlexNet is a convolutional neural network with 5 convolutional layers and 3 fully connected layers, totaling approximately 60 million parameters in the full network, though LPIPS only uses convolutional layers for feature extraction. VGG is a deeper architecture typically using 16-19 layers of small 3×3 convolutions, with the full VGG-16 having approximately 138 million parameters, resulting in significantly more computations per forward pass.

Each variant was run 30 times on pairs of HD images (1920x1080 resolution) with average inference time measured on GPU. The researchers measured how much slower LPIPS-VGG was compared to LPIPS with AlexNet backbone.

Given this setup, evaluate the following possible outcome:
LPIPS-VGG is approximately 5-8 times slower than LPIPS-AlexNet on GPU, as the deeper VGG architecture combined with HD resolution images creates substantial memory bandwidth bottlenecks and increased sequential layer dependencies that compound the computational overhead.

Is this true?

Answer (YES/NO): NO